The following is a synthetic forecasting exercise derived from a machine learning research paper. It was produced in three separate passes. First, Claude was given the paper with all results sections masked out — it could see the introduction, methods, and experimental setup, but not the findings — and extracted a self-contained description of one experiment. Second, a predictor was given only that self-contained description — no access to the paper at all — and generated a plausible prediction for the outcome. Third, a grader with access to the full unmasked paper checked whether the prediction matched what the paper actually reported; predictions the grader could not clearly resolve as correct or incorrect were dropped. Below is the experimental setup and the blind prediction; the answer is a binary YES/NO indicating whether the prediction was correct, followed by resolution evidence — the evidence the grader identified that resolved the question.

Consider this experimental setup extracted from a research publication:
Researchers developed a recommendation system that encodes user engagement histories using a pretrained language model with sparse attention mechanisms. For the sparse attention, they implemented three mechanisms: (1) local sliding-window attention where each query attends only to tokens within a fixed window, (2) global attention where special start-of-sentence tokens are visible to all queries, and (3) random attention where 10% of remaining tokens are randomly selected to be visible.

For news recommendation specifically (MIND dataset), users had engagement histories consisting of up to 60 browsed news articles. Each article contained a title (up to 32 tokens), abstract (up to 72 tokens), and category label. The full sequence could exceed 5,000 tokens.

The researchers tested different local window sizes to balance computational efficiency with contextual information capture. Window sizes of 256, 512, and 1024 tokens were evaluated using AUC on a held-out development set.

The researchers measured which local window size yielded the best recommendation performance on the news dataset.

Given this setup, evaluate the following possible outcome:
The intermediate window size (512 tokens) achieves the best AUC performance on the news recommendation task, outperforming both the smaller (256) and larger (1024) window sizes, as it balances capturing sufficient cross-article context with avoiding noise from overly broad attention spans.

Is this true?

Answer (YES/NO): YES